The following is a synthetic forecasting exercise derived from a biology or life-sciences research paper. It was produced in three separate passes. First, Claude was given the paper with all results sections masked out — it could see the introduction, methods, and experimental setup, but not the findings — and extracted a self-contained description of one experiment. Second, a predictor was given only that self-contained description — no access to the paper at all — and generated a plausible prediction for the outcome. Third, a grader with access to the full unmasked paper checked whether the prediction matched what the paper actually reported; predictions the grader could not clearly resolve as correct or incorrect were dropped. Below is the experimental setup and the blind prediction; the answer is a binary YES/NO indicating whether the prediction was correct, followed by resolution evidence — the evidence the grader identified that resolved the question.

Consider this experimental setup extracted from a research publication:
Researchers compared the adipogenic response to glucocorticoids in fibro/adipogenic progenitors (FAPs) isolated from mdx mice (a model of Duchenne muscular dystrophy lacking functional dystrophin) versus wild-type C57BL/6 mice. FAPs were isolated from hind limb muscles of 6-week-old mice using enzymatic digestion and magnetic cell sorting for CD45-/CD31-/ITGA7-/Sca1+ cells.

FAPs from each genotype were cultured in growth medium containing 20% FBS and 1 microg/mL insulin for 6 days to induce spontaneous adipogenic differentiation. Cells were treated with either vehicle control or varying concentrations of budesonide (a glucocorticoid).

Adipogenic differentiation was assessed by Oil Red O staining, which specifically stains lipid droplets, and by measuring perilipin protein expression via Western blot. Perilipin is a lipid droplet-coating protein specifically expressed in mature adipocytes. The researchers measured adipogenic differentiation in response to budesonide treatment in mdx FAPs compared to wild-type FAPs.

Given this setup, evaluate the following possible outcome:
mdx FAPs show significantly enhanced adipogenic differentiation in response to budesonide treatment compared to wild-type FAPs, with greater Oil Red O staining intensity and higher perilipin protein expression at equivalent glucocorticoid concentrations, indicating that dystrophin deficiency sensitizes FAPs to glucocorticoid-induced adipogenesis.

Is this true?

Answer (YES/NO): NO